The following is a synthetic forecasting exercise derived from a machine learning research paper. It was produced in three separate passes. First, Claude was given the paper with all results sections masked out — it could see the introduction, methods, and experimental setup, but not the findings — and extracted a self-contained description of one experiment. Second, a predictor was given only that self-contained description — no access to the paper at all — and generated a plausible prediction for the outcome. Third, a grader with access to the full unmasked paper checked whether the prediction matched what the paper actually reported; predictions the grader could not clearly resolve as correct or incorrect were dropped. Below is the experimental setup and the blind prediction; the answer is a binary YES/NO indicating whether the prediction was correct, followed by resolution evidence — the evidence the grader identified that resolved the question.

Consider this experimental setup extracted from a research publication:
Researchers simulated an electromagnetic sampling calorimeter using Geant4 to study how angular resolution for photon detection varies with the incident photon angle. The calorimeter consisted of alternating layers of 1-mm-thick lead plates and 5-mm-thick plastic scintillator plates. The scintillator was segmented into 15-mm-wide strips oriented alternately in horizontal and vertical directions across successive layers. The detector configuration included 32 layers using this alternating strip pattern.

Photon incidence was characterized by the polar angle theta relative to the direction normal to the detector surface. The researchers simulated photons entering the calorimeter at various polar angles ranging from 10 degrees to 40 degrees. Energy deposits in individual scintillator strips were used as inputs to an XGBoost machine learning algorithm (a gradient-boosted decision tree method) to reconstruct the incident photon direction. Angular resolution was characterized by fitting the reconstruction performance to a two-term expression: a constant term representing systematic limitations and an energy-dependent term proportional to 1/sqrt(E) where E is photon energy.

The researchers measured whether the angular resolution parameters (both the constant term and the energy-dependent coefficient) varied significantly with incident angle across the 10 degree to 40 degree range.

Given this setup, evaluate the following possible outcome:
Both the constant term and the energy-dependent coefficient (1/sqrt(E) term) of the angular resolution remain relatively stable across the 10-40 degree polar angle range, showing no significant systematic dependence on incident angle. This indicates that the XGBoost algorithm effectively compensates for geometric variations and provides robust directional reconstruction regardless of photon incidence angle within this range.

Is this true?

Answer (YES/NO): YES